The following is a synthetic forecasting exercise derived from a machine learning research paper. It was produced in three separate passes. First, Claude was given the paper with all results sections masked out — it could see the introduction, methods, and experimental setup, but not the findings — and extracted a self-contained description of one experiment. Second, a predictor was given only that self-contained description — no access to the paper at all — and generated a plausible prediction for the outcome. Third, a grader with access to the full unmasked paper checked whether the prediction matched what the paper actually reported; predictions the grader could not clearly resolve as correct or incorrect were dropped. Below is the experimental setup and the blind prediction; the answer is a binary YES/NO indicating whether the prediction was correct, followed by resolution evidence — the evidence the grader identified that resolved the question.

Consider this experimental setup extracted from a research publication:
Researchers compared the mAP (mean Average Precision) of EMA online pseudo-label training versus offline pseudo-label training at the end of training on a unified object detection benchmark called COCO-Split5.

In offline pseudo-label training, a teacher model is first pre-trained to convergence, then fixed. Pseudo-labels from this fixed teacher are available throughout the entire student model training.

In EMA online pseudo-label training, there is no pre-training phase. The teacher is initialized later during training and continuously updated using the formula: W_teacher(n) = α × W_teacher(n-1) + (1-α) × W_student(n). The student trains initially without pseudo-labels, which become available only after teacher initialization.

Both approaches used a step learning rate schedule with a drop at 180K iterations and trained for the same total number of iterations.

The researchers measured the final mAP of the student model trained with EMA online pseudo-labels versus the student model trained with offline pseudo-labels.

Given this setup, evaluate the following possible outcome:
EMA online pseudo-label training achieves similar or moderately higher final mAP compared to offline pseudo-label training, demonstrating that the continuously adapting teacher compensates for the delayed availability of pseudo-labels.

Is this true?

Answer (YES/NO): NO